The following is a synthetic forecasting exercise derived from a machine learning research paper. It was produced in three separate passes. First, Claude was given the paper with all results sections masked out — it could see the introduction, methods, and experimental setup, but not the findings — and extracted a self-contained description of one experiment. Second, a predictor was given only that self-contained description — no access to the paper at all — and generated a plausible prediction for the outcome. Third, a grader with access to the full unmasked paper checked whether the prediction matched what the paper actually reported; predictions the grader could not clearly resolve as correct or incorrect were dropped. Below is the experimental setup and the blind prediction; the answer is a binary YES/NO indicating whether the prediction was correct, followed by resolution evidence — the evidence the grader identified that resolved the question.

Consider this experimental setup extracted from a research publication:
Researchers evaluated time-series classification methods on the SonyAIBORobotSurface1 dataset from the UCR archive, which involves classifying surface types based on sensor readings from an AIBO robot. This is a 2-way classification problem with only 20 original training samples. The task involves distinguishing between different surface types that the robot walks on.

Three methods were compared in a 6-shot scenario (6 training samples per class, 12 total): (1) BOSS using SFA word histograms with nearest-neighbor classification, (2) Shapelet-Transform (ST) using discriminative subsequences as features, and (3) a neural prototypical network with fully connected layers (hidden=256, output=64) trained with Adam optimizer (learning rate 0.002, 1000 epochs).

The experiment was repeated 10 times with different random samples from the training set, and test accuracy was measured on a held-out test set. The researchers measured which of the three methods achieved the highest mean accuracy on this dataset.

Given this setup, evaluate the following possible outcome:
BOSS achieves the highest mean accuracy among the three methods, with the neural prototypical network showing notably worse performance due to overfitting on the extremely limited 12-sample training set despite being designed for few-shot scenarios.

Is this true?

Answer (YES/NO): NO